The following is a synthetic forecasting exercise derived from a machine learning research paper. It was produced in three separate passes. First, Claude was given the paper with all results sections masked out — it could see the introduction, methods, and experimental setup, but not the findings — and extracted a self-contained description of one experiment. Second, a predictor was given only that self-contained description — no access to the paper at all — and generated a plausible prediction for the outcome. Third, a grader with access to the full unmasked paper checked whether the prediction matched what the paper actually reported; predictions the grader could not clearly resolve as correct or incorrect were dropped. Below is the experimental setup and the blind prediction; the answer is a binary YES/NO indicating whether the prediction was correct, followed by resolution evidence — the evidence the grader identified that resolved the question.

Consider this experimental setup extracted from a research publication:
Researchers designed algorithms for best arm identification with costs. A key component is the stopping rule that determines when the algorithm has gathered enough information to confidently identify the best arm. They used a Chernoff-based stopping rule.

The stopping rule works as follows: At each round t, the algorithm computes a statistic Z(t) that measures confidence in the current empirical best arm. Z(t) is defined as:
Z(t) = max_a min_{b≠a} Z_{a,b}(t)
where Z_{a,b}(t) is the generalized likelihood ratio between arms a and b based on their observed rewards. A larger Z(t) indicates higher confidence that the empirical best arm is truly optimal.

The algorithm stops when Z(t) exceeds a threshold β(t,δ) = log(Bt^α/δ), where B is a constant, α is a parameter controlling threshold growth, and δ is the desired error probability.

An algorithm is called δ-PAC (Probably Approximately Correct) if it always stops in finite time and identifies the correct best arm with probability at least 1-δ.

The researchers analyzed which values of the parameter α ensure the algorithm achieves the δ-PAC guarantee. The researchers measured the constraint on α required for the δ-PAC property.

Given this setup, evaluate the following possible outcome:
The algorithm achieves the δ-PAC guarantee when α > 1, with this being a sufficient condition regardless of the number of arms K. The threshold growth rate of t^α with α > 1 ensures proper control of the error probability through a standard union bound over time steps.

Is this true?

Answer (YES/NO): NO